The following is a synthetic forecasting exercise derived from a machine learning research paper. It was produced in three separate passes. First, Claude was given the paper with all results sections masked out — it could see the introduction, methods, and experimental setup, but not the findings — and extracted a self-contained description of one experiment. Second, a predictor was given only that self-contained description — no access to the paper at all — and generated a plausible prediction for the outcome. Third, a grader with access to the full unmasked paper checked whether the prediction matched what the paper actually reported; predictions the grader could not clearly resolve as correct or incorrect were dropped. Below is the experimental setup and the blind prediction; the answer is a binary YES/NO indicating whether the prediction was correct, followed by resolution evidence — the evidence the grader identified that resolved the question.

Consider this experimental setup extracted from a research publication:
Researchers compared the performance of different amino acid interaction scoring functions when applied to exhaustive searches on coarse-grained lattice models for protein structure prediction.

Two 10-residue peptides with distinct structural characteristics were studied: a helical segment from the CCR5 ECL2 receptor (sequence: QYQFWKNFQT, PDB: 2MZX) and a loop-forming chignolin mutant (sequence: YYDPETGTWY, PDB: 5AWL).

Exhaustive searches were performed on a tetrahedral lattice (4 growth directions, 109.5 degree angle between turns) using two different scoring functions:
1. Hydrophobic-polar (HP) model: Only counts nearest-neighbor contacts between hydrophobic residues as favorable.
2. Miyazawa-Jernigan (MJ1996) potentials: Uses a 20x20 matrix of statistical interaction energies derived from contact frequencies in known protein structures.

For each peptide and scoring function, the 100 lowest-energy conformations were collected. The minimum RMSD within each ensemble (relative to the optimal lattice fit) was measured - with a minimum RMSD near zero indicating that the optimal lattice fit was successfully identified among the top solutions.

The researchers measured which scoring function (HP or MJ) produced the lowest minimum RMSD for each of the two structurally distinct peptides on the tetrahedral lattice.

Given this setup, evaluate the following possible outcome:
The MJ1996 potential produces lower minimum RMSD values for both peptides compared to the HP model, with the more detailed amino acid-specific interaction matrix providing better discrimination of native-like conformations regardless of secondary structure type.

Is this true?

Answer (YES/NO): NO